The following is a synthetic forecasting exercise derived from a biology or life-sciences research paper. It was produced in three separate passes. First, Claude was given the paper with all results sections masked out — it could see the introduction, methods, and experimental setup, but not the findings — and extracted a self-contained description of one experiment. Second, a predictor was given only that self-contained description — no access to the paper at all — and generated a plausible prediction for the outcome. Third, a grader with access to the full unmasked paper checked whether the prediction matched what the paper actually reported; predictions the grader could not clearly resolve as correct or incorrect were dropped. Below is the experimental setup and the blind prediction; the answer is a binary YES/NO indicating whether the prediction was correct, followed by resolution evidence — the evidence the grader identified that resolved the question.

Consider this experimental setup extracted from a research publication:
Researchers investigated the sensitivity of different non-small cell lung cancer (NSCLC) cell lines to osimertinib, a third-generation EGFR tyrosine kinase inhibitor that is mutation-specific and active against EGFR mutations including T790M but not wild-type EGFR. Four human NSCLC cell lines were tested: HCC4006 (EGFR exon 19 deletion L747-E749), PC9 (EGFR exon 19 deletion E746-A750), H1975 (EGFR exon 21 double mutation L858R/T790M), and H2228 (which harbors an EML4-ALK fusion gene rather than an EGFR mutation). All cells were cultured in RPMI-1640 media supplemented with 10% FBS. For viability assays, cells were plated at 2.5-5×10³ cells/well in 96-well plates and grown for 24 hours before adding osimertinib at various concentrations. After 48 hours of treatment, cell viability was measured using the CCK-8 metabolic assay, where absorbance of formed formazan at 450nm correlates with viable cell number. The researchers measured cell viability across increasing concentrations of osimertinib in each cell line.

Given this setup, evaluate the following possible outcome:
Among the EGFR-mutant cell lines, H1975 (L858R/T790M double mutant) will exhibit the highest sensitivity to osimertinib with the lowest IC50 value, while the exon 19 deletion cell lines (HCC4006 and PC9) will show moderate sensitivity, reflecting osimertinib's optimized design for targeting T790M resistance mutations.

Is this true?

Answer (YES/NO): NO